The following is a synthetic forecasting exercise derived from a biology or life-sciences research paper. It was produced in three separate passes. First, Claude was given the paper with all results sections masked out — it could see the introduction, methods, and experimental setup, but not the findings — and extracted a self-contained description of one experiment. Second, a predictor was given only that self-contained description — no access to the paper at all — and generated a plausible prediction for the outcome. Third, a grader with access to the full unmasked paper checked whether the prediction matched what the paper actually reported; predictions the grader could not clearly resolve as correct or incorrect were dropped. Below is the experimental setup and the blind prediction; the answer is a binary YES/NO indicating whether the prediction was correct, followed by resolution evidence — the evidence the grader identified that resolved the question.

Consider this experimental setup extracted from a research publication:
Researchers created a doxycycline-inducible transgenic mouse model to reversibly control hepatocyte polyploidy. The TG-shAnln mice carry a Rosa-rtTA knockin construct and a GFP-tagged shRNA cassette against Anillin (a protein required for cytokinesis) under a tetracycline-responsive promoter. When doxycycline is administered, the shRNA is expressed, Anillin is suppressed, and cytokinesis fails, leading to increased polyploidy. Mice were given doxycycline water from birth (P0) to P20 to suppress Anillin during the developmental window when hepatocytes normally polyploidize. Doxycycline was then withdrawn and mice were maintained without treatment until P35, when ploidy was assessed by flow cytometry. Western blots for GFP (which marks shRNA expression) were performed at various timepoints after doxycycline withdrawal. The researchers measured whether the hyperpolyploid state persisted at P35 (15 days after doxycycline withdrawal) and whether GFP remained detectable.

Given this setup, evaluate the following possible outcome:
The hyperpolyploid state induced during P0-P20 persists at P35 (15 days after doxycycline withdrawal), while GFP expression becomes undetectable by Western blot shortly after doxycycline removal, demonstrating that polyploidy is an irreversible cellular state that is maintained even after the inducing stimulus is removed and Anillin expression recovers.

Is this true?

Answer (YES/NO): YES